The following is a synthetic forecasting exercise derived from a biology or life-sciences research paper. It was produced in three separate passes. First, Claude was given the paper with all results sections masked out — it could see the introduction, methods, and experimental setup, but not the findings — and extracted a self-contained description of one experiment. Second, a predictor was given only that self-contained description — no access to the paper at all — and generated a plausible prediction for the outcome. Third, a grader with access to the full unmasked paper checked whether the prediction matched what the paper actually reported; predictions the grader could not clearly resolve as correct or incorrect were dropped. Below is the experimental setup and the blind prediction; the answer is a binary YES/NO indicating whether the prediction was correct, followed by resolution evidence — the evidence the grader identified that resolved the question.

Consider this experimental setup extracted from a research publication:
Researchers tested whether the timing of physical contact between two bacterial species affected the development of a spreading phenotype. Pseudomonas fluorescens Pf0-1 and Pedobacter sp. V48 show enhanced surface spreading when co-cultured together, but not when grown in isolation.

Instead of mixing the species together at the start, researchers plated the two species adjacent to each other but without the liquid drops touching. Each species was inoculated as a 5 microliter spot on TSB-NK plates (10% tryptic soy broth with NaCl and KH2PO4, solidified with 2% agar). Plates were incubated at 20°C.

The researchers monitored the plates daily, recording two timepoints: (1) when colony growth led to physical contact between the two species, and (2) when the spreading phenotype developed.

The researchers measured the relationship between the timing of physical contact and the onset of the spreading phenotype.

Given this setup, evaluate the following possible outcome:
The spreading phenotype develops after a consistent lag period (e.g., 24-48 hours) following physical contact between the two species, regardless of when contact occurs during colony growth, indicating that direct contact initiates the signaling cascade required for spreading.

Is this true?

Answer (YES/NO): YES